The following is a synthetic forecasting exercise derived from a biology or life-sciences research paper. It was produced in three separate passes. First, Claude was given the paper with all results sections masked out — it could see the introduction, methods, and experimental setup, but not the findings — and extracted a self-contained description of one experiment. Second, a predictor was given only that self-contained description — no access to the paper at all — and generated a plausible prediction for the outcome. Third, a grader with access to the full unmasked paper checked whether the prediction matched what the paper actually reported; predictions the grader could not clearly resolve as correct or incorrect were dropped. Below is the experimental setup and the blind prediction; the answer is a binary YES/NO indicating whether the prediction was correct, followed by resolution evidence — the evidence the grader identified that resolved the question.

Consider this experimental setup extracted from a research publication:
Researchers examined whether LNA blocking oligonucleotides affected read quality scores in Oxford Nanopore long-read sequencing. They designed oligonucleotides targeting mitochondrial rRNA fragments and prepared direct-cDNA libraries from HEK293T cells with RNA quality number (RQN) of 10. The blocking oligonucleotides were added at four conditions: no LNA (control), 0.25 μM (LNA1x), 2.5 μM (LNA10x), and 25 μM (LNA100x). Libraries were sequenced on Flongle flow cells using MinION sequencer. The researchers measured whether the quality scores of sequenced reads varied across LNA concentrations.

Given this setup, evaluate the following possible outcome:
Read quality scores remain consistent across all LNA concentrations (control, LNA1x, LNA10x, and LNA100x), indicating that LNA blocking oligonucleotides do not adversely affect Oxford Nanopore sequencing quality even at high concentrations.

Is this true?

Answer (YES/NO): YES